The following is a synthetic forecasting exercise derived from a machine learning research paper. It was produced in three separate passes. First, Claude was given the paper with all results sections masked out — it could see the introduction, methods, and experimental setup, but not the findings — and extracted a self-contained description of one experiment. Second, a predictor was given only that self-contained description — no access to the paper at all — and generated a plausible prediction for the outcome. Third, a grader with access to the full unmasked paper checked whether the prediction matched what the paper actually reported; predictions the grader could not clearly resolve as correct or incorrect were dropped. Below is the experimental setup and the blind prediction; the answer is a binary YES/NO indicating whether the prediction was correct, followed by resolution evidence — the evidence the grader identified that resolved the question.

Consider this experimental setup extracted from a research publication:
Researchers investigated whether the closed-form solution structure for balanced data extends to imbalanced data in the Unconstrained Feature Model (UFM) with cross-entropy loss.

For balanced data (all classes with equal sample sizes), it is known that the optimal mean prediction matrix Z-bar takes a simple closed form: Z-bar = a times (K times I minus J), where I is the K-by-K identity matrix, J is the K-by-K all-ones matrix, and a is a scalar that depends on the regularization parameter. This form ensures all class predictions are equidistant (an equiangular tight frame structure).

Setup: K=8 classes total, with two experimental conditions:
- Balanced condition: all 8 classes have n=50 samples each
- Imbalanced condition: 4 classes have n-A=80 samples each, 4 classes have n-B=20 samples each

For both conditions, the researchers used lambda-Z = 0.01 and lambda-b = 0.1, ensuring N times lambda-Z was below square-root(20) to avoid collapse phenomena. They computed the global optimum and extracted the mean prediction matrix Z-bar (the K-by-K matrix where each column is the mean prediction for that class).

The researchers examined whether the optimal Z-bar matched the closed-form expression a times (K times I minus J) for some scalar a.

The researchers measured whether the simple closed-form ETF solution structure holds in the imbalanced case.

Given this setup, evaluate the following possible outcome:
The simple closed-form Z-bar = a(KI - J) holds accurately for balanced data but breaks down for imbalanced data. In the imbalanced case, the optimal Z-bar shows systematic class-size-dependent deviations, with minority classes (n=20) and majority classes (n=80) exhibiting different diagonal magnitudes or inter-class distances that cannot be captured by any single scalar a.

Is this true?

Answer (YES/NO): YES